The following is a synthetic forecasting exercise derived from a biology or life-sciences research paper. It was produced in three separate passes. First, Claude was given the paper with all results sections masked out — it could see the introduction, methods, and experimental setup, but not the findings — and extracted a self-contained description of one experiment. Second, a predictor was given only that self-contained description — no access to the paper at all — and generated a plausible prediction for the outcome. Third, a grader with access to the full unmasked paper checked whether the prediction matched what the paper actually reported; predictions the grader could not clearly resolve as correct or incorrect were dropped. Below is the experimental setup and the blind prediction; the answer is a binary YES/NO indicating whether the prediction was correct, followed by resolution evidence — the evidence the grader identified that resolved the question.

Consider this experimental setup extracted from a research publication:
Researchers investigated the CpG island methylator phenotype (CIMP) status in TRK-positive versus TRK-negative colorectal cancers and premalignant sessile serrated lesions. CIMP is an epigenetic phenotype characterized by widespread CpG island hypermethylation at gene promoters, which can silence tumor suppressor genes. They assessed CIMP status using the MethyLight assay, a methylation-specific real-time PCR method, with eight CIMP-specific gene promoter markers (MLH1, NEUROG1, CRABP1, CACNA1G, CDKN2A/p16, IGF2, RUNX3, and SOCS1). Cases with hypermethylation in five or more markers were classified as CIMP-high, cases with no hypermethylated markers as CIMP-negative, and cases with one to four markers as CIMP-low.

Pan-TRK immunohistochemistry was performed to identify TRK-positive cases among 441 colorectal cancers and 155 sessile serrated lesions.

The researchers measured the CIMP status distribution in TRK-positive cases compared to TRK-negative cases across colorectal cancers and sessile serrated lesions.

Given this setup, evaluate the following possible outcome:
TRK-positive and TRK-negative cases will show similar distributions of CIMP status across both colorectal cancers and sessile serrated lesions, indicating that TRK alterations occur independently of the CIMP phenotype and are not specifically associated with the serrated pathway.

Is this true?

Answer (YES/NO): NO